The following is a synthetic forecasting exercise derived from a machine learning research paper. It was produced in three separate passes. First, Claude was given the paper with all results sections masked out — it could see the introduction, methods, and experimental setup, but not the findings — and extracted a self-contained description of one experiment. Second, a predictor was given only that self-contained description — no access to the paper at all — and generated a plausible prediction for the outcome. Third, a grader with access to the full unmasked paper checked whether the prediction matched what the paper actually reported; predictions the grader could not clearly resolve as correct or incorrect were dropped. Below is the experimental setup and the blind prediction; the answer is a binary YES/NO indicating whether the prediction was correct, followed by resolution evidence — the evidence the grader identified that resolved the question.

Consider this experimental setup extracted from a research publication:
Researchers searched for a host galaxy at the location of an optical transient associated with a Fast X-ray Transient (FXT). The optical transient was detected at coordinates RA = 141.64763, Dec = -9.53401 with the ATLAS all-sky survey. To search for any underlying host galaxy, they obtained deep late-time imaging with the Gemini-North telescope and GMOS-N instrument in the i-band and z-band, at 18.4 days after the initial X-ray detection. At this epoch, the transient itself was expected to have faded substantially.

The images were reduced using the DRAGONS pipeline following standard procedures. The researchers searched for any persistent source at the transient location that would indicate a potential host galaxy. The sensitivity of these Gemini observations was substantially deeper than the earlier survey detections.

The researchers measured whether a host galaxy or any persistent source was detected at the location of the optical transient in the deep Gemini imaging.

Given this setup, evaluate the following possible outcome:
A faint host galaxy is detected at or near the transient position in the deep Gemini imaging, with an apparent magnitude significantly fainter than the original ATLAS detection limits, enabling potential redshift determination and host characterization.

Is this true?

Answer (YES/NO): NO